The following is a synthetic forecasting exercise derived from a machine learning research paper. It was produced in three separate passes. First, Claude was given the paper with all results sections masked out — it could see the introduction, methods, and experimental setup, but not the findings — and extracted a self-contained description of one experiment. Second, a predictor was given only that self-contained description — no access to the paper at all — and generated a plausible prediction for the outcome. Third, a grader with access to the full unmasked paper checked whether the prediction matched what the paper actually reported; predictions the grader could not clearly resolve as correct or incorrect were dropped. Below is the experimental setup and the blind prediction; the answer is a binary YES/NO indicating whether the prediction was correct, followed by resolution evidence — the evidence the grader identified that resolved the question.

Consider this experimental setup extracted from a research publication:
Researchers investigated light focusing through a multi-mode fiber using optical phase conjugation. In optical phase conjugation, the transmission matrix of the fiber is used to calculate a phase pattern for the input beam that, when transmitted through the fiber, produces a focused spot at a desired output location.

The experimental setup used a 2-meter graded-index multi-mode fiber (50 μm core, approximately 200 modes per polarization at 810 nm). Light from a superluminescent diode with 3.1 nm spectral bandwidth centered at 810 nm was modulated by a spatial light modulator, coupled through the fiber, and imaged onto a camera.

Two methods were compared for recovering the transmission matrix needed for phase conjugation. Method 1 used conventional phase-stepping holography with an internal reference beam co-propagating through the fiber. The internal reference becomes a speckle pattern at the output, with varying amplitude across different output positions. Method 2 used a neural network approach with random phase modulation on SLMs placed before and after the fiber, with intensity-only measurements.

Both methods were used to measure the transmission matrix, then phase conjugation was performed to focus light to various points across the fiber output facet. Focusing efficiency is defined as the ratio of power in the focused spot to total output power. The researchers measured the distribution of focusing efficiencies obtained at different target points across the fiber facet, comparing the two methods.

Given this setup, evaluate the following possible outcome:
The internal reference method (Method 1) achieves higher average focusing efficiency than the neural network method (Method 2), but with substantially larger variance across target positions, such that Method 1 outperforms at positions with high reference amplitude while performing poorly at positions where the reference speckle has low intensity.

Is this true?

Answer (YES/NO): NO